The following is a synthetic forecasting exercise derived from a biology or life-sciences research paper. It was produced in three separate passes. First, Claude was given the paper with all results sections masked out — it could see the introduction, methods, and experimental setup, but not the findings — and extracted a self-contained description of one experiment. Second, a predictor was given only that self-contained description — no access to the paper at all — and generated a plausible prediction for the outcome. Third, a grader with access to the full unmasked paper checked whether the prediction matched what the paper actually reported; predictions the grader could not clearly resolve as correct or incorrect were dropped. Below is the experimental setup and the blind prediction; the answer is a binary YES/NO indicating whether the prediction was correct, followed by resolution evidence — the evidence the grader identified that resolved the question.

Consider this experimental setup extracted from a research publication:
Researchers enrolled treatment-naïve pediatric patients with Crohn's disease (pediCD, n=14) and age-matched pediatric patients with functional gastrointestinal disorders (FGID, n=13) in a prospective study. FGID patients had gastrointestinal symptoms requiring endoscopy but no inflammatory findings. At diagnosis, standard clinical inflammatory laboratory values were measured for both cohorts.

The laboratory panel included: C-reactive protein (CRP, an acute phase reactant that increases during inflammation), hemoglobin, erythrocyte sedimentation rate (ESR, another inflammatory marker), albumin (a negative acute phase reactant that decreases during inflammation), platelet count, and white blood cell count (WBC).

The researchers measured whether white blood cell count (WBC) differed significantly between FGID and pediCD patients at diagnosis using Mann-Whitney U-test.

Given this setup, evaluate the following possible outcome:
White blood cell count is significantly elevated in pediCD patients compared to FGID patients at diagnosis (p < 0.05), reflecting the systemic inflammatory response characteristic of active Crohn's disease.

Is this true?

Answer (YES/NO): NO